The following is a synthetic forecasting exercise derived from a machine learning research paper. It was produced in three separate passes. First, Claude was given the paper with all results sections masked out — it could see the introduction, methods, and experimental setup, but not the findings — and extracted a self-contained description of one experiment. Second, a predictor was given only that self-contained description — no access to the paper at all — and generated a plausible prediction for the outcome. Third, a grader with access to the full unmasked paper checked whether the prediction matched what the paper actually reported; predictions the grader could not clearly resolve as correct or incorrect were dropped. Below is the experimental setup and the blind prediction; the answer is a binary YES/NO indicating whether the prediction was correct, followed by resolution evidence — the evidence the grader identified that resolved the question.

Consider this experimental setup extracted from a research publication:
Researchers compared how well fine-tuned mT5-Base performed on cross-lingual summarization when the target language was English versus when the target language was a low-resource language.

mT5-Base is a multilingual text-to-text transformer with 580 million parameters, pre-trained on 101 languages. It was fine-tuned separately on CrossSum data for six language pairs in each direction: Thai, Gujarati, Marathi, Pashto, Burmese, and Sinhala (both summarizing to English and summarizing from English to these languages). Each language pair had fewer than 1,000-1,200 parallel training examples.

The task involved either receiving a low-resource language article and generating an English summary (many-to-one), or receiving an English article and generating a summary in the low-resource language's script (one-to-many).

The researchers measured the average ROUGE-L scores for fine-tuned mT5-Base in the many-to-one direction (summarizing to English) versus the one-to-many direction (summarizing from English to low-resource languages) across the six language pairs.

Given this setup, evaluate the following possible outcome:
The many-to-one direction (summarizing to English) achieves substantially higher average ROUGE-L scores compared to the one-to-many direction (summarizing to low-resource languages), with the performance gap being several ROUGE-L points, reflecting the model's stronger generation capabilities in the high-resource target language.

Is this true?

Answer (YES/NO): YES